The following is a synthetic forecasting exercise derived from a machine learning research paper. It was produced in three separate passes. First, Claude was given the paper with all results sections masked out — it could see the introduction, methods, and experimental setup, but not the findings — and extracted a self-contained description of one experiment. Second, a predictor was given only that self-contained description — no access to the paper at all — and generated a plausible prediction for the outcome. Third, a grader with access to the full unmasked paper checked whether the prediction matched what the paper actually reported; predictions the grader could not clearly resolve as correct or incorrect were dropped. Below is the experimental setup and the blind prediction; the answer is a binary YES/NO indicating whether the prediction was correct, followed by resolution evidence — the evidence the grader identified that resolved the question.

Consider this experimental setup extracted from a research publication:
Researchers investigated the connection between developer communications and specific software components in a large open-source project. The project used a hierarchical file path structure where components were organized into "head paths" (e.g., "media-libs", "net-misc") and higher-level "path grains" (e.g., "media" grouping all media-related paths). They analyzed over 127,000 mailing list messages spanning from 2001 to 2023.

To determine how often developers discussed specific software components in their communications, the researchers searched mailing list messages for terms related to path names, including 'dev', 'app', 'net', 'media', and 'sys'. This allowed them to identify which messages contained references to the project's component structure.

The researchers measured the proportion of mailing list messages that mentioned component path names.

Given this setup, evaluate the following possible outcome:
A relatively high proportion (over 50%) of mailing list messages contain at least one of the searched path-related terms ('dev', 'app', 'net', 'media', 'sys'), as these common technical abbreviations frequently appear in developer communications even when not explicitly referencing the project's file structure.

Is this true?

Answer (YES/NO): NO